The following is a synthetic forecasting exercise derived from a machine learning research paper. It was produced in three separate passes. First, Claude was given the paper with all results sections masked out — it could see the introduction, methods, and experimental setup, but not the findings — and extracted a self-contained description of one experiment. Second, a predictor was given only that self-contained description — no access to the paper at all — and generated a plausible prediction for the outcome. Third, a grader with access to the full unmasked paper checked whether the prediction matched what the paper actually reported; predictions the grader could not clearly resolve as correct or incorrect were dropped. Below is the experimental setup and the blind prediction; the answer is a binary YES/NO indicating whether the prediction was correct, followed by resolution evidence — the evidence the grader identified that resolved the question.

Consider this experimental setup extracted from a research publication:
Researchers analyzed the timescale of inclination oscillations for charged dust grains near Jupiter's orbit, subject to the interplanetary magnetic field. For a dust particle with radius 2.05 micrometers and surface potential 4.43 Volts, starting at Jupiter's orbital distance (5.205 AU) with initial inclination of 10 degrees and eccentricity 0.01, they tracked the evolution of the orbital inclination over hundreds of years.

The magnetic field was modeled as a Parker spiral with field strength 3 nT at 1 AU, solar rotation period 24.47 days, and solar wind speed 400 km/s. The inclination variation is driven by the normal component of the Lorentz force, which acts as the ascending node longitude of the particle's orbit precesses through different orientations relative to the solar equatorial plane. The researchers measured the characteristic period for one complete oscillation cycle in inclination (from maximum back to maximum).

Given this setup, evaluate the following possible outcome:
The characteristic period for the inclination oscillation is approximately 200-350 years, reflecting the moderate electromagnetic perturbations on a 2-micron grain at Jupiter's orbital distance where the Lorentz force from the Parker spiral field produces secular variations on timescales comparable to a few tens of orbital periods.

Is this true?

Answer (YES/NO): YES